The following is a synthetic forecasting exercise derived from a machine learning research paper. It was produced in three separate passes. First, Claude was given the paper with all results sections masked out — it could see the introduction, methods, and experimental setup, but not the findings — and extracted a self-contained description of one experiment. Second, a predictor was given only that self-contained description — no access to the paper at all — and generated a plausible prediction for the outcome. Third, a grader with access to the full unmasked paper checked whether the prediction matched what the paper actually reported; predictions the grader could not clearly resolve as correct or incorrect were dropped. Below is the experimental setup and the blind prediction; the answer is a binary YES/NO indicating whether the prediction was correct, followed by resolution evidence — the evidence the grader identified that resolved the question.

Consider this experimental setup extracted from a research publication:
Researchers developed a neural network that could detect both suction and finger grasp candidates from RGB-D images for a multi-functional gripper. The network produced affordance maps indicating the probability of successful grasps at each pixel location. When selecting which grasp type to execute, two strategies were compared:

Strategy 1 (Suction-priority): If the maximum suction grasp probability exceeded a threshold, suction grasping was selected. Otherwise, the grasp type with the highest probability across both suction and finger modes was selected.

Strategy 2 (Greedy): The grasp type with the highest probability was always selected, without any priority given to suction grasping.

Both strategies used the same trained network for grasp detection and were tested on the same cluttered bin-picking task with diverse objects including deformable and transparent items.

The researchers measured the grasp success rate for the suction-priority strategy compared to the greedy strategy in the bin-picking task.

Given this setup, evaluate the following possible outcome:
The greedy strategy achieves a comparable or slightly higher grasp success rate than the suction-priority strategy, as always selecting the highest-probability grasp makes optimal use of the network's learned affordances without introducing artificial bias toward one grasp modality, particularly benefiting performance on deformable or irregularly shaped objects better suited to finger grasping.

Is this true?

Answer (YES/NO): NO